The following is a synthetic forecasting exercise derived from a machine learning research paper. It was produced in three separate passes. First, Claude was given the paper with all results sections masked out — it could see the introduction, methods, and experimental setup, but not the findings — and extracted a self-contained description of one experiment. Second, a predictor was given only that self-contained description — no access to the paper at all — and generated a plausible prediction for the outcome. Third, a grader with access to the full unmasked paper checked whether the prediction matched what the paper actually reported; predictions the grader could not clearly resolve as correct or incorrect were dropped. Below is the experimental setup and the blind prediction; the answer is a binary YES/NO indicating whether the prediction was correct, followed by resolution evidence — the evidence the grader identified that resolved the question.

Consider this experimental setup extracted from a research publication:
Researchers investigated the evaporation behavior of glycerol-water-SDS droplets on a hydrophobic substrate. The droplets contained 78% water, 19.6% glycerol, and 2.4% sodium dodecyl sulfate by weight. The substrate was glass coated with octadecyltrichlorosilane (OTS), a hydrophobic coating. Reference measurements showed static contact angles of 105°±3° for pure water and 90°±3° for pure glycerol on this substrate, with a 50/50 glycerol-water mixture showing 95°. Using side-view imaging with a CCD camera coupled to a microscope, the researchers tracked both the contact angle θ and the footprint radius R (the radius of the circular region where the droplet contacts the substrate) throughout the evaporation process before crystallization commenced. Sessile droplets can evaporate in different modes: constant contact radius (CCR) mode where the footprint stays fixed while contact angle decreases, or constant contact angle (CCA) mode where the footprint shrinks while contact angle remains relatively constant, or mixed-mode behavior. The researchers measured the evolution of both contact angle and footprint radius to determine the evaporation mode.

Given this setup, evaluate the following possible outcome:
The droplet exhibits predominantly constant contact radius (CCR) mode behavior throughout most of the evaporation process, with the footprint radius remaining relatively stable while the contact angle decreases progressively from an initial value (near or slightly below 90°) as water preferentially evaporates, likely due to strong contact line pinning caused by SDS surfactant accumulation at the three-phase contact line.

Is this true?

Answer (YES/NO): NO